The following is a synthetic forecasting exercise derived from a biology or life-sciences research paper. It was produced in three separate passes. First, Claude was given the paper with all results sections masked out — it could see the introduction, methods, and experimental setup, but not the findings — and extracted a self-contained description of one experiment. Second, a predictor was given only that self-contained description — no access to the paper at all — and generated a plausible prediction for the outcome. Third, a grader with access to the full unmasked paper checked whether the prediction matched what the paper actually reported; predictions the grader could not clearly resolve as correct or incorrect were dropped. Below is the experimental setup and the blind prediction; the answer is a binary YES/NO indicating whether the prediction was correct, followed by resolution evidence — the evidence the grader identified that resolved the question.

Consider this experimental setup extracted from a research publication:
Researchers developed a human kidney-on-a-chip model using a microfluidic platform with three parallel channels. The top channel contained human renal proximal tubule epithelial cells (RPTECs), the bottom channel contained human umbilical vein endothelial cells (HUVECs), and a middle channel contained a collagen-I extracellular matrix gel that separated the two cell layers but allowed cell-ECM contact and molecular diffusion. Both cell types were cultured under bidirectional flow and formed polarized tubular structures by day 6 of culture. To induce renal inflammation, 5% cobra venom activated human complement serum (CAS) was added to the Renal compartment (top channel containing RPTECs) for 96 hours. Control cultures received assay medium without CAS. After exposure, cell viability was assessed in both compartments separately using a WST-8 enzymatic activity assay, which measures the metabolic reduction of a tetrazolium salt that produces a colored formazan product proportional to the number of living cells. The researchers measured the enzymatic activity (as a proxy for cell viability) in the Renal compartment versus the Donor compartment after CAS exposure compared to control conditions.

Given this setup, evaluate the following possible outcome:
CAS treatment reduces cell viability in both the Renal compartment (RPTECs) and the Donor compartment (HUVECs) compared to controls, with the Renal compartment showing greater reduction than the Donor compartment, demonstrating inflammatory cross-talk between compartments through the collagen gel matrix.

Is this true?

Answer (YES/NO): NO